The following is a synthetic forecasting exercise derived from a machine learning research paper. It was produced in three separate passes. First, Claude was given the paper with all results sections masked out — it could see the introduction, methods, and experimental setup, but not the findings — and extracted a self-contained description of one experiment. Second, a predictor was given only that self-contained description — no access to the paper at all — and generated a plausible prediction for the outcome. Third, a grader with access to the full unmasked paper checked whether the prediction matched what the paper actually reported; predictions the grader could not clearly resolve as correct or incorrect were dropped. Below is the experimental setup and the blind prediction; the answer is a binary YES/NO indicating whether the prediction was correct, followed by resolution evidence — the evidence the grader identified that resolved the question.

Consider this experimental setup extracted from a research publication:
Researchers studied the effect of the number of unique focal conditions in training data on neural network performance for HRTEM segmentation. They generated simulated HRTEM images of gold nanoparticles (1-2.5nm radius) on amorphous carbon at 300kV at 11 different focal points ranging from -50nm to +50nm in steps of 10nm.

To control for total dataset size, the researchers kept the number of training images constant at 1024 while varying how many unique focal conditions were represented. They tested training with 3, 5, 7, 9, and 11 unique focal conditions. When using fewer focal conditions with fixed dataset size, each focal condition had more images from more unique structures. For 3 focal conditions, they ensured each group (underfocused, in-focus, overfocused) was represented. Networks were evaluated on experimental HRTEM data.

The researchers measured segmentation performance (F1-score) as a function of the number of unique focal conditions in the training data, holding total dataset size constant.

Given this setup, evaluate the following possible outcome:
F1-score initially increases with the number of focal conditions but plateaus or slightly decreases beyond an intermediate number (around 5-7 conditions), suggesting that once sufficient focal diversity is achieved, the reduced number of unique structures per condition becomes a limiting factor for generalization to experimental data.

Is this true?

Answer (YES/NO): NO